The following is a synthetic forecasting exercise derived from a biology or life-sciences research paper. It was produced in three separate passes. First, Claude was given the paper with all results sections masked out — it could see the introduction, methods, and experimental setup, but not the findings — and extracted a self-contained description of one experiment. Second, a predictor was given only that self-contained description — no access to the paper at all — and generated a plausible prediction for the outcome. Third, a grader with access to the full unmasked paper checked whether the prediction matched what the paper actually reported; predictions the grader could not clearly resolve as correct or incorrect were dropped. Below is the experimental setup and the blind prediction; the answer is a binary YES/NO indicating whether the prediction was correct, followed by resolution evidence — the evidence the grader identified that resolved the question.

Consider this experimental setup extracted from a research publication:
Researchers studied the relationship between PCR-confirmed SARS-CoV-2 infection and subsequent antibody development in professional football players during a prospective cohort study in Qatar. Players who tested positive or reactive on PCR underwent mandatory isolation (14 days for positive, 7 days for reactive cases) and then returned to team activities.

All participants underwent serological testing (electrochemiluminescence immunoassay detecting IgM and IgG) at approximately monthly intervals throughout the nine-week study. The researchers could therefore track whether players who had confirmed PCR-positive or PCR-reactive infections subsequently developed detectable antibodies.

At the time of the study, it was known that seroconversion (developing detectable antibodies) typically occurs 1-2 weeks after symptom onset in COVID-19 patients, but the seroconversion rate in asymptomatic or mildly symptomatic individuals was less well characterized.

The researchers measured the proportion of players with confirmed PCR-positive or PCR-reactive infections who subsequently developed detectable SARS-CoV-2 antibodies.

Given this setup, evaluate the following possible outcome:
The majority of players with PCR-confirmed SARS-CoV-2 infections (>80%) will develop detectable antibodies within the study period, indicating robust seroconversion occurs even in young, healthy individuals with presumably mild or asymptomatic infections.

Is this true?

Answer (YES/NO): NO